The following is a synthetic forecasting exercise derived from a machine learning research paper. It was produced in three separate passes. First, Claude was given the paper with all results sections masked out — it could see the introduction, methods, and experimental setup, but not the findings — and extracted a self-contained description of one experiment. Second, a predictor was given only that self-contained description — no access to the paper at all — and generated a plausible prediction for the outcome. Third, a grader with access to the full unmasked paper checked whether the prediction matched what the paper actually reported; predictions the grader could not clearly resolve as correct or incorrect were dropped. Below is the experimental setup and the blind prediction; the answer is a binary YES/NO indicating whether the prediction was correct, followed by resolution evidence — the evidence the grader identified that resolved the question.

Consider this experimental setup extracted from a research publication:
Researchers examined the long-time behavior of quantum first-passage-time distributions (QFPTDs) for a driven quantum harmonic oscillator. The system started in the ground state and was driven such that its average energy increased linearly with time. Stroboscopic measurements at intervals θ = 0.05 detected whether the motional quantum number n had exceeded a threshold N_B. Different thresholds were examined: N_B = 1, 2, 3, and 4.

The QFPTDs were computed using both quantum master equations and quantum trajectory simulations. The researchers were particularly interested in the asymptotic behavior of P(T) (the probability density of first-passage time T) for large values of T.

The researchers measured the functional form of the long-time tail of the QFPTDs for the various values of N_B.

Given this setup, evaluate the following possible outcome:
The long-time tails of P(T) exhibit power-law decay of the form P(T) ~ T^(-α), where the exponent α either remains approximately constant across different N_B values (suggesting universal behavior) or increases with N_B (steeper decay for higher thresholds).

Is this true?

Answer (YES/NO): NO